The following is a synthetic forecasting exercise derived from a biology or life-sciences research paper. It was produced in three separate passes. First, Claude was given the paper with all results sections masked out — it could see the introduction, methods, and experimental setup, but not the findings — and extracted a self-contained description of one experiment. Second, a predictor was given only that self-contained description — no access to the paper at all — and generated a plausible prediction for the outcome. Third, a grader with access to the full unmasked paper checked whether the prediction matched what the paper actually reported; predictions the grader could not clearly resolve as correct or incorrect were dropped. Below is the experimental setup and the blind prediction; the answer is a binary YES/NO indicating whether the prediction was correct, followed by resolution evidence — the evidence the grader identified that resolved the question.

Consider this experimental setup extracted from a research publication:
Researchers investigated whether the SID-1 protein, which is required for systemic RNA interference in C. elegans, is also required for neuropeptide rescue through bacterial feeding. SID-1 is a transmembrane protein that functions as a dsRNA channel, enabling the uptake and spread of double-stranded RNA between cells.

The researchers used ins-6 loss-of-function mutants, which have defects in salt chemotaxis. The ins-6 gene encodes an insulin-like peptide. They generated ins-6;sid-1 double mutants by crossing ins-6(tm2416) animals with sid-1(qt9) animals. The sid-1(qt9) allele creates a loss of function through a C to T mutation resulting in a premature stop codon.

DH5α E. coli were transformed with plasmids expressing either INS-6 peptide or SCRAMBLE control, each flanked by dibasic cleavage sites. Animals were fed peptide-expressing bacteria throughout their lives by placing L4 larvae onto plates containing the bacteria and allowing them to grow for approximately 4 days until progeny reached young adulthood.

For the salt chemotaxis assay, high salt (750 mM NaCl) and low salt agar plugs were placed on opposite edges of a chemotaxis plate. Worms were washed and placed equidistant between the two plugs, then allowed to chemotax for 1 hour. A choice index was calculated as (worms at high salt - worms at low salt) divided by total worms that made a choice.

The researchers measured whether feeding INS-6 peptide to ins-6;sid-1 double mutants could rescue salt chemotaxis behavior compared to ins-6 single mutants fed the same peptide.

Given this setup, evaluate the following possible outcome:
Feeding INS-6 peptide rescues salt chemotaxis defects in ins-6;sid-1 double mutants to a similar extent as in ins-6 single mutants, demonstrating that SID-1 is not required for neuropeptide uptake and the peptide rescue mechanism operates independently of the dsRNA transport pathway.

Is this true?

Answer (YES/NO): YES